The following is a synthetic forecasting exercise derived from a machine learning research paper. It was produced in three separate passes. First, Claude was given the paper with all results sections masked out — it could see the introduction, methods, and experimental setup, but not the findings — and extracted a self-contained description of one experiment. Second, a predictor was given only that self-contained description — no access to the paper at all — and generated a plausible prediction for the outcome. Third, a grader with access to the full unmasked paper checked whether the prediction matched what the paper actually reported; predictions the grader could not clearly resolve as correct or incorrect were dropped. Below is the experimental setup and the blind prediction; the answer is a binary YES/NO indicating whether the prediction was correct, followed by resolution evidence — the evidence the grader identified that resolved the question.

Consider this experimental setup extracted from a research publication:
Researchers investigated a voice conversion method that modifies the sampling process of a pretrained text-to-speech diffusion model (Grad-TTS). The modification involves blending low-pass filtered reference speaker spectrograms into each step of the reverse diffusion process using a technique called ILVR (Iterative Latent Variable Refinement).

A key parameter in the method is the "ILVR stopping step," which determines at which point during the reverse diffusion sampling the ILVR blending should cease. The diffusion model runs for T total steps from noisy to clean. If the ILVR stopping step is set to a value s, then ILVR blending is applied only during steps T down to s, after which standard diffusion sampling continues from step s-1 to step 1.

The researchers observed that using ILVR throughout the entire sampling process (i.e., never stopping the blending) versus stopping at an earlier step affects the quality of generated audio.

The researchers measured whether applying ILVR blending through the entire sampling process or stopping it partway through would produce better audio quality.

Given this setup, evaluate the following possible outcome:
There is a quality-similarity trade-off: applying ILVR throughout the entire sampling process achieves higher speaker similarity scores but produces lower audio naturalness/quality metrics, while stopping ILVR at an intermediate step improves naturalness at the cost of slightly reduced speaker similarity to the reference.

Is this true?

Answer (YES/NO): NO